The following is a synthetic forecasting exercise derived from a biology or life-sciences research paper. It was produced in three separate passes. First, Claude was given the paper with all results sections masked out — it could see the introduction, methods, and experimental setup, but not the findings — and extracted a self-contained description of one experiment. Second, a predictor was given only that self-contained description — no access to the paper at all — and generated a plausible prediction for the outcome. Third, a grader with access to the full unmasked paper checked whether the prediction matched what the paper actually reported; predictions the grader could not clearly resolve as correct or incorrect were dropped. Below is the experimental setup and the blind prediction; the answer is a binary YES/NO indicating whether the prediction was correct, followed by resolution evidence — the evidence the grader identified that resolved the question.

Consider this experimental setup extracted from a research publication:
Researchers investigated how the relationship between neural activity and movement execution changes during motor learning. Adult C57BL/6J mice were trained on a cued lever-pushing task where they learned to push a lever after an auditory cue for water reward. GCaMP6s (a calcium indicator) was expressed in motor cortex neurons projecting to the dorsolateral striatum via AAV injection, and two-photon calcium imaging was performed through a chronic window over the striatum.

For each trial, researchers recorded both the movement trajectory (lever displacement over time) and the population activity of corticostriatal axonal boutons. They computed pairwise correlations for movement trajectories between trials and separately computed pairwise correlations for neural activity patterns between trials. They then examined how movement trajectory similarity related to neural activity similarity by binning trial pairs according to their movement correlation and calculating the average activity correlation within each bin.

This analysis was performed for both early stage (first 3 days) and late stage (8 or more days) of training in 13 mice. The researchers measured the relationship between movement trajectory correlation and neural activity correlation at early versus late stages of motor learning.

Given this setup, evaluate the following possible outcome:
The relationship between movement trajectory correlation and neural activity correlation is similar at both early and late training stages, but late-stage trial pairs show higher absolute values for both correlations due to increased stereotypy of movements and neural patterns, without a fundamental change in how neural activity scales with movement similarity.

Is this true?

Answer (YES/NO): NO